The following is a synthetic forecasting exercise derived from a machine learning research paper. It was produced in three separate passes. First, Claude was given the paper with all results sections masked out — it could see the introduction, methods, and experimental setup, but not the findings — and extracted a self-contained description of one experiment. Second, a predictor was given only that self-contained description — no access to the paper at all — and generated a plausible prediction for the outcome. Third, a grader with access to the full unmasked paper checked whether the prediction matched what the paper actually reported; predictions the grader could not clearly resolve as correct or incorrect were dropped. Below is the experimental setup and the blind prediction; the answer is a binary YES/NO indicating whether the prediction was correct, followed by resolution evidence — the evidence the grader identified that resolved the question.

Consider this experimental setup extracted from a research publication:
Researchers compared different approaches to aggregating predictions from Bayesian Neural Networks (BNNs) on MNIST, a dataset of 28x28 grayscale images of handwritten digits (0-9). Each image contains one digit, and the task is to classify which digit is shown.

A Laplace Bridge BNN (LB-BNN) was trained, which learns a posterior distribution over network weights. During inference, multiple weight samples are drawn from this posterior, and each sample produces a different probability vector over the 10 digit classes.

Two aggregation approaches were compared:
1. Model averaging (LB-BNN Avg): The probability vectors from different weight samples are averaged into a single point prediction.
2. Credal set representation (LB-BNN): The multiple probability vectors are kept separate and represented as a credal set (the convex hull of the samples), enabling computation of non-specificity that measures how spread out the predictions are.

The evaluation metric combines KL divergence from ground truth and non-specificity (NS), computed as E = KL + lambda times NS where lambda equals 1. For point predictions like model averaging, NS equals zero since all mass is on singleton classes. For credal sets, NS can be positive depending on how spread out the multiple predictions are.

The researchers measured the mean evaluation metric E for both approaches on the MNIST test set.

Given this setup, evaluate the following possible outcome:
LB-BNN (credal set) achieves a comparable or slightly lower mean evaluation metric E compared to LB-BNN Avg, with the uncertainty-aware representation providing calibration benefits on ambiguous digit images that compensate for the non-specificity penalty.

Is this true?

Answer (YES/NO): NO